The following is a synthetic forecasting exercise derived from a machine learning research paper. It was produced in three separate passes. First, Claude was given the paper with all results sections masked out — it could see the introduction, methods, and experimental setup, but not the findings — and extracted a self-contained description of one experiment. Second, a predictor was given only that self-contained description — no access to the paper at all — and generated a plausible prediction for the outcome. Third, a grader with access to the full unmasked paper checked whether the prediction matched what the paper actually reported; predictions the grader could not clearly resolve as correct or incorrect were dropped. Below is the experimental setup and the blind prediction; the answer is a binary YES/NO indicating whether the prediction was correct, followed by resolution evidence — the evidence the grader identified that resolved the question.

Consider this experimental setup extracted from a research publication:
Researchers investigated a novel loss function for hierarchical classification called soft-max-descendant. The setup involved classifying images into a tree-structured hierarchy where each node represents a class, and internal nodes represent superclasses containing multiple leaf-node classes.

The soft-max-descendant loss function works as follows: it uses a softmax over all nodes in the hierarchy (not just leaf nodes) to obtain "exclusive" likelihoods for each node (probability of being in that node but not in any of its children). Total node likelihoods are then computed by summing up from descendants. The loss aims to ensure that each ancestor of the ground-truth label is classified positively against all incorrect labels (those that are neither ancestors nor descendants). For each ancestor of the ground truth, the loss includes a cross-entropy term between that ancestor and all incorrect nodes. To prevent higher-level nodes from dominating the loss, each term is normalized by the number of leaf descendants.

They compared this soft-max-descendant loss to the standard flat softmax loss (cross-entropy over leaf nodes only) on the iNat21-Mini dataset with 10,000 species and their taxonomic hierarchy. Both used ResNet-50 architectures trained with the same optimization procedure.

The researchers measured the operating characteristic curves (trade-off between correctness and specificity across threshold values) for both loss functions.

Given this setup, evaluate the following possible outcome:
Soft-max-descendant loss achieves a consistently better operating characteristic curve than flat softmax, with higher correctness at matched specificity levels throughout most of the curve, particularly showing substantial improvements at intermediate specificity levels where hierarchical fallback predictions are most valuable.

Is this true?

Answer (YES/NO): NO